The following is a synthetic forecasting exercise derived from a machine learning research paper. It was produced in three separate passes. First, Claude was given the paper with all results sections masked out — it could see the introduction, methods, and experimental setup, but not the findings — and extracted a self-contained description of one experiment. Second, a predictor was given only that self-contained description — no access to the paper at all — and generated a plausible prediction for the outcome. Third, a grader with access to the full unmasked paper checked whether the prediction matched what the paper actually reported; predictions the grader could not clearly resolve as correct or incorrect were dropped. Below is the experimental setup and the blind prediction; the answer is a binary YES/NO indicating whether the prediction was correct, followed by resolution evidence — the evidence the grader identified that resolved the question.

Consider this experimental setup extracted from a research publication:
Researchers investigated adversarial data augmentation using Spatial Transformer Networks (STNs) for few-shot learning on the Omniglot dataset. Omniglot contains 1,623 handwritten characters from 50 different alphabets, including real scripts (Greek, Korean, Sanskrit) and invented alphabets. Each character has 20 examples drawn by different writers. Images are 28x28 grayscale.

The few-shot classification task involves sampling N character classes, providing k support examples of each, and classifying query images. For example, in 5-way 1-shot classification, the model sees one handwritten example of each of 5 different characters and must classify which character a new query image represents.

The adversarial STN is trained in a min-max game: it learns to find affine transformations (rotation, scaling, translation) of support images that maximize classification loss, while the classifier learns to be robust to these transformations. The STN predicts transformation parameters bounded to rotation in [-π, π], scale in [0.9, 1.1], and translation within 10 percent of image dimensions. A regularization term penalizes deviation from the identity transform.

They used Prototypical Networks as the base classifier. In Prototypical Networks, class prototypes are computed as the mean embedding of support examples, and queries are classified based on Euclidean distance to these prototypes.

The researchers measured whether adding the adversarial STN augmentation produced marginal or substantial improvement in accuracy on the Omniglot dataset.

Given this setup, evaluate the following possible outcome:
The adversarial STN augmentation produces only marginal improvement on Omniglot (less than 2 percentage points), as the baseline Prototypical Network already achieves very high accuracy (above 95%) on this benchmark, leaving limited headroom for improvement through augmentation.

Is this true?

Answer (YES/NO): YES